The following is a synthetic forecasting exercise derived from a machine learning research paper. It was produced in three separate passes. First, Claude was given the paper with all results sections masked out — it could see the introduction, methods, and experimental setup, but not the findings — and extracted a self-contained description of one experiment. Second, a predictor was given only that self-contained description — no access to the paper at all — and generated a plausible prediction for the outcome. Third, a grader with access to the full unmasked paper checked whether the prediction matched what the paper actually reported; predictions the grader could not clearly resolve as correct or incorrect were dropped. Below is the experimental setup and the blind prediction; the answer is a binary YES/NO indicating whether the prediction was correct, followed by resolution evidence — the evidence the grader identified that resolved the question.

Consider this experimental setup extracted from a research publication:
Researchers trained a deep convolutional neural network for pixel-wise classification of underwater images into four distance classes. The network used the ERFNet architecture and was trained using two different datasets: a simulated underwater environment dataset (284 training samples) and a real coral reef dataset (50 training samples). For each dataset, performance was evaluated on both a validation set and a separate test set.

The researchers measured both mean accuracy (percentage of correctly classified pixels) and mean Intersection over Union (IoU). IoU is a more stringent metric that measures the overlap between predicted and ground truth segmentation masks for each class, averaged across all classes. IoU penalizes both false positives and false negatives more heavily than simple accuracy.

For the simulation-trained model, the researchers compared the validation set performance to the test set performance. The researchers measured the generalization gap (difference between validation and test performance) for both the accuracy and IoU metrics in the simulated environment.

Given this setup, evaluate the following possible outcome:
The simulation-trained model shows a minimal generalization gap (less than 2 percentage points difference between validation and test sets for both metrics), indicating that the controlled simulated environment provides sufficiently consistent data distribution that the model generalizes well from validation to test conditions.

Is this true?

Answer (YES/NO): NO